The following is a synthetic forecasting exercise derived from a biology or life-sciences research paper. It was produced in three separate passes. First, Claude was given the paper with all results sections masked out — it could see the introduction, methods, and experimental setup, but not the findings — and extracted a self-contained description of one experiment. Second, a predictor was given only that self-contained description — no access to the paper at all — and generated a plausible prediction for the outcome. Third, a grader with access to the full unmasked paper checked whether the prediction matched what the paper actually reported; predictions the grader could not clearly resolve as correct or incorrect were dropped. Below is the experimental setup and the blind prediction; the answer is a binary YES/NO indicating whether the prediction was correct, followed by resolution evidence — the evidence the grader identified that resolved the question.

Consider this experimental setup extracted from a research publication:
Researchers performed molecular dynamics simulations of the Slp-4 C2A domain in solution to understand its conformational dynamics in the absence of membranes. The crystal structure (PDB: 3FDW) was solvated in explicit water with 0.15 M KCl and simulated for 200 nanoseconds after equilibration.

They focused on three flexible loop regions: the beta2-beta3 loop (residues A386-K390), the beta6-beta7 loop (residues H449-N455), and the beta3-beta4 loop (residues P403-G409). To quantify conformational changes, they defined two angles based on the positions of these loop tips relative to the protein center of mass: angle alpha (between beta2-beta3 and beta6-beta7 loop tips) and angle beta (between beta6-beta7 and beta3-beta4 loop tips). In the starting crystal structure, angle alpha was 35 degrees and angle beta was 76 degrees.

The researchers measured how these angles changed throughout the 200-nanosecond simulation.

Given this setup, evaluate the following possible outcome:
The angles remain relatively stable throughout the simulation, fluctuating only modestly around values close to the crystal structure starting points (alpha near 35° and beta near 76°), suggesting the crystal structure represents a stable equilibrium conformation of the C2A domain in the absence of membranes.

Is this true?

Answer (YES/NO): NO